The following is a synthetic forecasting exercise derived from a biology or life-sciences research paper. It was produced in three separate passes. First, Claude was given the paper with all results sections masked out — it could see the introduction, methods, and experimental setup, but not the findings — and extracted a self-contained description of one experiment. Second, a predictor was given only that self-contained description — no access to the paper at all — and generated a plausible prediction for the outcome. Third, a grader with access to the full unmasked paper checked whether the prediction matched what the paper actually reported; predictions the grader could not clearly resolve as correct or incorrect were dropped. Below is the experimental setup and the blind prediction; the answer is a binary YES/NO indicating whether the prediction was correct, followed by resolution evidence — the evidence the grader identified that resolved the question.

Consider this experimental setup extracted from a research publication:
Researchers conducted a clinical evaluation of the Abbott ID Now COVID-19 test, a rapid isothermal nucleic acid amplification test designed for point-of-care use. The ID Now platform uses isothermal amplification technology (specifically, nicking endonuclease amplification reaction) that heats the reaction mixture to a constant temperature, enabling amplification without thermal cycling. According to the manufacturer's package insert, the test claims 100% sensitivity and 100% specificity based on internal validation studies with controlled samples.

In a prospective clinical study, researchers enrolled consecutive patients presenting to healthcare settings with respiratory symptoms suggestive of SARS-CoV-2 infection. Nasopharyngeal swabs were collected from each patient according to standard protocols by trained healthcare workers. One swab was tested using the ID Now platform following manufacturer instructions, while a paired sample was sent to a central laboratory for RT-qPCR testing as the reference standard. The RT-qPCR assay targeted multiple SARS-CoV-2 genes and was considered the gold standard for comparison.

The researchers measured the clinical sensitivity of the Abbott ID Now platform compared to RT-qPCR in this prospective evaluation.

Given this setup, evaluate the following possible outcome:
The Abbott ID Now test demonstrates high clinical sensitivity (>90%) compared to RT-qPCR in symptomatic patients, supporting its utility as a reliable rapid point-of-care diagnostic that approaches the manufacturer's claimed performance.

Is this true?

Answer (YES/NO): NO